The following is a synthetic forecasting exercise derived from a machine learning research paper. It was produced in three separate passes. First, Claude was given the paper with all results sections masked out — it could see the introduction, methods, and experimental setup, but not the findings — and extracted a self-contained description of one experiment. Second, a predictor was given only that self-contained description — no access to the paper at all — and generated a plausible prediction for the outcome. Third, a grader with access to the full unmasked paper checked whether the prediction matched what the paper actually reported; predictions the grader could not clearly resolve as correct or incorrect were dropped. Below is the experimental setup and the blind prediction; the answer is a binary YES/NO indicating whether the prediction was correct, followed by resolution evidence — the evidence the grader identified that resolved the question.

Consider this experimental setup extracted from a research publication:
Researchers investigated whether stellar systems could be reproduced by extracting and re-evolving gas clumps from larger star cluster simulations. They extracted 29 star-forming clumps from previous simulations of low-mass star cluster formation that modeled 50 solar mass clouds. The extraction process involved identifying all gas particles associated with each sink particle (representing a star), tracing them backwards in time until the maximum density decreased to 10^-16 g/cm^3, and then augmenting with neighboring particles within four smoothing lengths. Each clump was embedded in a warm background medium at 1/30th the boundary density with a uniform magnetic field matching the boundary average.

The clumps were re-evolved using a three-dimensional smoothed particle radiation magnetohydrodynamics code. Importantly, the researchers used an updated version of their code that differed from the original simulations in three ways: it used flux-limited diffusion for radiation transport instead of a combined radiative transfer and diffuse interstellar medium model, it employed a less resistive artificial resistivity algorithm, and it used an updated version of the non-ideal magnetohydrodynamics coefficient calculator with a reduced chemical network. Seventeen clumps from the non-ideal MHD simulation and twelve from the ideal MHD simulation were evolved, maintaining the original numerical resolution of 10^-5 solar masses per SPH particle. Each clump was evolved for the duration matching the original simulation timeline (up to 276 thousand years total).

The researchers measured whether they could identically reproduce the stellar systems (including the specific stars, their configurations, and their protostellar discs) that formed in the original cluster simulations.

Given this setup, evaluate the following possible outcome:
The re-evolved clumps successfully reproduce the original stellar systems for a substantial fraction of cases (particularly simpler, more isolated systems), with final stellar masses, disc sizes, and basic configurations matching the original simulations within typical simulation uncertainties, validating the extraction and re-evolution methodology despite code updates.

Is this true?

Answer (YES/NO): NO